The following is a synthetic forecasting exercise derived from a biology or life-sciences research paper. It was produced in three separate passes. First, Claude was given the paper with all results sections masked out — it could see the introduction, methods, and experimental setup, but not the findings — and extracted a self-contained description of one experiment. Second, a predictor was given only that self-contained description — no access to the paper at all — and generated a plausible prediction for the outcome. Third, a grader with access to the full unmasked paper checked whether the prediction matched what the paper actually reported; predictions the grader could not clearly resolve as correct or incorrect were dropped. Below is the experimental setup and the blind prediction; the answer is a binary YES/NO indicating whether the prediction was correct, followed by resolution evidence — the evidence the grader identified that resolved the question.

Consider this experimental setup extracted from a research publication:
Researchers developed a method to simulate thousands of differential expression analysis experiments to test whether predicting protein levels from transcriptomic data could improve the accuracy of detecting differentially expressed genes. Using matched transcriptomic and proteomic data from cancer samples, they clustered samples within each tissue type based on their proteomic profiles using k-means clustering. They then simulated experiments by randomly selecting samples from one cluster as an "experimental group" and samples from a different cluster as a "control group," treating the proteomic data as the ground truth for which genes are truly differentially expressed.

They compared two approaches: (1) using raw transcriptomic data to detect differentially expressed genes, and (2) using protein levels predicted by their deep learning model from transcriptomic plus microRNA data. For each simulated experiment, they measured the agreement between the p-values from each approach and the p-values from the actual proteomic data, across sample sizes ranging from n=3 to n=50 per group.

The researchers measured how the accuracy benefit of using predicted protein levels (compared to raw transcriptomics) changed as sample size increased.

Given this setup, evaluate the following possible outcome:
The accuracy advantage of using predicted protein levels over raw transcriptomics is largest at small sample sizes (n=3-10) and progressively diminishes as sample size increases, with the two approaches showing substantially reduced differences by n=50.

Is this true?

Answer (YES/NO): NO